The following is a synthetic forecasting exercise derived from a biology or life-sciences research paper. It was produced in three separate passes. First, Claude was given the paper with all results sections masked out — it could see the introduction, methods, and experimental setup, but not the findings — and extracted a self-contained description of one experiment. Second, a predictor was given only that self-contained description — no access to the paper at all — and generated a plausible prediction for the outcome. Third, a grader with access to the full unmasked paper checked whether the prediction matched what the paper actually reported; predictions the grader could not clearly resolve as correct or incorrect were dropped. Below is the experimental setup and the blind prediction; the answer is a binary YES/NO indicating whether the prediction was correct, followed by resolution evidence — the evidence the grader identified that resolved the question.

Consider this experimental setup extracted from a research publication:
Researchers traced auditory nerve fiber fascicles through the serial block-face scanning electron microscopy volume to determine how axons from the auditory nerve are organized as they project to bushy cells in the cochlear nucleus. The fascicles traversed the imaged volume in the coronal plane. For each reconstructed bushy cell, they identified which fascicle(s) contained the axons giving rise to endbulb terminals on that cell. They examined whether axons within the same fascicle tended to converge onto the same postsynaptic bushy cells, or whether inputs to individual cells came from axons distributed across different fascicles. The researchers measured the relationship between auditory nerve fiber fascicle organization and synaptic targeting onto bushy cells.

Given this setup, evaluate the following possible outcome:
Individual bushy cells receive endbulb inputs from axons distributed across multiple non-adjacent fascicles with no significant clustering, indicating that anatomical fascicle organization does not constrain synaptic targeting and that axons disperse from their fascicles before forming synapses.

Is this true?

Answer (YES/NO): NO